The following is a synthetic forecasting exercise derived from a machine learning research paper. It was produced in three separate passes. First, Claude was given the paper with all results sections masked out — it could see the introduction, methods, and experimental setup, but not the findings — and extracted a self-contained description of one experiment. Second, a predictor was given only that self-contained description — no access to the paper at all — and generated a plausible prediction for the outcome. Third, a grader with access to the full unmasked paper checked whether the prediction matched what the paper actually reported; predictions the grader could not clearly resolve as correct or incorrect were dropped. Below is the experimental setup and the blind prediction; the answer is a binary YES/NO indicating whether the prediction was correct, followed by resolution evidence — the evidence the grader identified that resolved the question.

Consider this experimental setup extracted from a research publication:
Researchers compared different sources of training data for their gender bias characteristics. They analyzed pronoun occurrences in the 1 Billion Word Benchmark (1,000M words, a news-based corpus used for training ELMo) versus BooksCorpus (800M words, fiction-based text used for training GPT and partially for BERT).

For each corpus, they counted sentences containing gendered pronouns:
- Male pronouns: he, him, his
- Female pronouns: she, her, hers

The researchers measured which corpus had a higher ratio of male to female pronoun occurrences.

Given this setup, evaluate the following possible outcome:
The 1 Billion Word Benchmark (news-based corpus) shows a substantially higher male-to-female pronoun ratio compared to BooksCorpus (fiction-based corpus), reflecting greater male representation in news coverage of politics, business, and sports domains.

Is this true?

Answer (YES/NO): YES